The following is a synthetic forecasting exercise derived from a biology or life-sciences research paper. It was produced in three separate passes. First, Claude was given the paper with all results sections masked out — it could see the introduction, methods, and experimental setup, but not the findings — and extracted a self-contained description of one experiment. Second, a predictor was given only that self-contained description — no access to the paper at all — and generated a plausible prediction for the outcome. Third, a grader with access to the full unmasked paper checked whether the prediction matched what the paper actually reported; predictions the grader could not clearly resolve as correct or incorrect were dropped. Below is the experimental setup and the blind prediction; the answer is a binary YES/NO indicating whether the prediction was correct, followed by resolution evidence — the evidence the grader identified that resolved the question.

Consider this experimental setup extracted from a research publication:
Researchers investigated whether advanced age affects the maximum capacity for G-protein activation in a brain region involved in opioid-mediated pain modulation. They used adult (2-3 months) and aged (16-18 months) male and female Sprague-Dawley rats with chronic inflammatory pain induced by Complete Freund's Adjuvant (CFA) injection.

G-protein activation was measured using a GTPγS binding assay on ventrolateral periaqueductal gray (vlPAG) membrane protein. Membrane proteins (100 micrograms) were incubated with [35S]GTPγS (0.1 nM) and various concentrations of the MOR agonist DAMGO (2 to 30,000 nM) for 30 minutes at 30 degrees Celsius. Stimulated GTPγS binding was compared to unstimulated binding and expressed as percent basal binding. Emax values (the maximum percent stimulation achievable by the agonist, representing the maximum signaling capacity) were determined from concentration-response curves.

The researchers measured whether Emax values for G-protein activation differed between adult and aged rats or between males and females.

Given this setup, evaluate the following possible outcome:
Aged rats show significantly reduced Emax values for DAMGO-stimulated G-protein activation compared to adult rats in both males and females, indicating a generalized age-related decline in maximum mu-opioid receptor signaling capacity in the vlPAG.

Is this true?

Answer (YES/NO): NO